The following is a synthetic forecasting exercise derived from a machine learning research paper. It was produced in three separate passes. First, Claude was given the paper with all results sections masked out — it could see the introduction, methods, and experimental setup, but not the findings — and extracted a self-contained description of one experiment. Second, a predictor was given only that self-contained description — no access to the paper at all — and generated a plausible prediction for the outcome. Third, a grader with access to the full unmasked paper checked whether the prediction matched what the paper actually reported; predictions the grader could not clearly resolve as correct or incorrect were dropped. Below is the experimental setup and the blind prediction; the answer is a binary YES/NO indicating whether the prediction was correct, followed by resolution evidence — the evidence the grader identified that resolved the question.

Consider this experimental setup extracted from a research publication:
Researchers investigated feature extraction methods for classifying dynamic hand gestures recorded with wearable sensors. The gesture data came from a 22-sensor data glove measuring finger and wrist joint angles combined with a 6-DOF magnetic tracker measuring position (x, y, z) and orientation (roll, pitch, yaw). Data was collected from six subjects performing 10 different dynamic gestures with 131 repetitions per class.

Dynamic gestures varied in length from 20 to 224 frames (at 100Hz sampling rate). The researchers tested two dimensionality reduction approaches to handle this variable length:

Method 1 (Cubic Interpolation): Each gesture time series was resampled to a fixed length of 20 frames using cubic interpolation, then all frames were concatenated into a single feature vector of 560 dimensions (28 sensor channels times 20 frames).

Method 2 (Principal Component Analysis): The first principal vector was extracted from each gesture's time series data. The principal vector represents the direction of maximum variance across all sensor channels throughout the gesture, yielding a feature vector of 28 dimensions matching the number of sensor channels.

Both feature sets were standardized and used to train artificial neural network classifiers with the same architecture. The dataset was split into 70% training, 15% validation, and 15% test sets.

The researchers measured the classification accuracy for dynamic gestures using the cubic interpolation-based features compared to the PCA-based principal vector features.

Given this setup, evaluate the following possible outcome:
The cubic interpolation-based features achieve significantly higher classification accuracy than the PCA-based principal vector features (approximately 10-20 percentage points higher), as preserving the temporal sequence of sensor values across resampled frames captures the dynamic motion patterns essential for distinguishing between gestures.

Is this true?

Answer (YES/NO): NO